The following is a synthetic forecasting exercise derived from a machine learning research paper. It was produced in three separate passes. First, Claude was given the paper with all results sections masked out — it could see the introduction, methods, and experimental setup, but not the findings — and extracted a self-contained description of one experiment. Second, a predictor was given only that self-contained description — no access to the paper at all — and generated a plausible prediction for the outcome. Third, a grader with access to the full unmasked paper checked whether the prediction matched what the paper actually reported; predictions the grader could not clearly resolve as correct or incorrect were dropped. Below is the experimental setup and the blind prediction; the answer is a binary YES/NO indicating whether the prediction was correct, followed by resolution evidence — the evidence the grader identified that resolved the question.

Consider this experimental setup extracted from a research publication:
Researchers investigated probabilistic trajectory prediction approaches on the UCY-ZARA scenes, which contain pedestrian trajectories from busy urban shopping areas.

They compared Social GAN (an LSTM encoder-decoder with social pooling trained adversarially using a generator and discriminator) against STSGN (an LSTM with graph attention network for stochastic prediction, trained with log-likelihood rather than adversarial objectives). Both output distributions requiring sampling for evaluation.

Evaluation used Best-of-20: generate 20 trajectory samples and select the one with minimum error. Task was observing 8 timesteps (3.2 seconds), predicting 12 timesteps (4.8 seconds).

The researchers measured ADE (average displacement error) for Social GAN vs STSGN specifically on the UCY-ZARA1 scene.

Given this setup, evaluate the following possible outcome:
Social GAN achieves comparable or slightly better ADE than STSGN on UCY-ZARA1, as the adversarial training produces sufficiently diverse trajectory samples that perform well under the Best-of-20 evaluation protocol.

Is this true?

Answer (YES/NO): NO